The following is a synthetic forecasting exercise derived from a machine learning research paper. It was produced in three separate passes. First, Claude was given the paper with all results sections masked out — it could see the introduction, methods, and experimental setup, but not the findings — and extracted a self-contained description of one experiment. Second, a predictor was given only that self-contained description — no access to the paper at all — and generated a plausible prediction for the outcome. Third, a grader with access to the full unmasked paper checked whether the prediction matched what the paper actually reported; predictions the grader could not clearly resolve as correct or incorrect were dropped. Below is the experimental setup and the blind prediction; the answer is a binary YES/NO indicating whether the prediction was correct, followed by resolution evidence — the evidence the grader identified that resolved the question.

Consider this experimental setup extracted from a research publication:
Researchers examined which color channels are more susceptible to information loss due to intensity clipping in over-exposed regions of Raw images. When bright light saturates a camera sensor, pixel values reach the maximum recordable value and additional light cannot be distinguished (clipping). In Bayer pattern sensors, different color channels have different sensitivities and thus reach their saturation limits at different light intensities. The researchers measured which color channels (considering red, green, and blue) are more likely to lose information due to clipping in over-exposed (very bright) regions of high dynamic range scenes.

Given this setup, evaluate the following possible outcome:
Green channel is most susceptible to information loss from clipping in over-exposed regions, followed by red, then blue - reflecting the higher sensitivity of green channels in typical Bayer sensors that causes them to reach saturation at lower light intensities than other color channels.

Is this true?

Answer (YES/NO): NO